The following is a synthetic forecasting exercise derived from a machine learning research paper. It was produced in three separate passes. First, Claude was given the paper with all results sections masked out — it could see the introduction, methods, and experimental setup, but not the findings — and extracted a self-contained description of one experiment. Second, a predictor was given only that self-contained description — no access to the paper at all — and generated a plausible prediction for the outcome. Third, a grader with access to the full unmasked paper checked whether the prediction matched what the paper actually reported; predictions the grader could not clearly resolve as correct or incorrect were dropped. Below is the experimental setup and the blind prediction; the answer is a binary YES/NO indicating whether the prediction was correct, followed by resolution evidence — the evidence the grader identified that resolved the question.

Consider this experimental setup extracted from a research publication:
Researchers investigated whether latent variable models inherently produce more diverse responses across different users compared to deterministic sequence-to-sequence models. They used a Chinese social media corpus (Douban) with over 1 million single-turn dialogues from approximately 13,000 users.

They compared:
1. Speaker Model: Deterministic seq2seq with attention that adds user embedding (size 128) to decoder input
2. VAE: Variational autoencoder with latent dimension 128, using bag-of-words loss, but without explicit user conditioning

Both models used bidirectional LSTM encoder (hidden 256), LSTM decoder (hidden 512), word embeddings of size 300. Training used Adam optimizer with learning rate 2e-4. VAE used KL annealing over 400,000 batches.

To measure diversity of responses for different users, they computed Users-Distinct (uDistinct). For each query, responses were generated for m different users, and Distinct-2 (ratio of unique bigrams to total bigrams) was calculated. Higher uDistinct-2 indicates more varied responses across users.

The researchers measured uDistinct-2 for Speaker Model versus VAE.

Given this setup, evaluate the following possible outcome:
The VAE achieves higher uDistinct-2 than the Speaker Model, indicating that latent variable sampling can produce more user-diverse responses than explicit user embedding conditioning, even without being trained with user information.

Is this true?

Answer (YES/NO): YES